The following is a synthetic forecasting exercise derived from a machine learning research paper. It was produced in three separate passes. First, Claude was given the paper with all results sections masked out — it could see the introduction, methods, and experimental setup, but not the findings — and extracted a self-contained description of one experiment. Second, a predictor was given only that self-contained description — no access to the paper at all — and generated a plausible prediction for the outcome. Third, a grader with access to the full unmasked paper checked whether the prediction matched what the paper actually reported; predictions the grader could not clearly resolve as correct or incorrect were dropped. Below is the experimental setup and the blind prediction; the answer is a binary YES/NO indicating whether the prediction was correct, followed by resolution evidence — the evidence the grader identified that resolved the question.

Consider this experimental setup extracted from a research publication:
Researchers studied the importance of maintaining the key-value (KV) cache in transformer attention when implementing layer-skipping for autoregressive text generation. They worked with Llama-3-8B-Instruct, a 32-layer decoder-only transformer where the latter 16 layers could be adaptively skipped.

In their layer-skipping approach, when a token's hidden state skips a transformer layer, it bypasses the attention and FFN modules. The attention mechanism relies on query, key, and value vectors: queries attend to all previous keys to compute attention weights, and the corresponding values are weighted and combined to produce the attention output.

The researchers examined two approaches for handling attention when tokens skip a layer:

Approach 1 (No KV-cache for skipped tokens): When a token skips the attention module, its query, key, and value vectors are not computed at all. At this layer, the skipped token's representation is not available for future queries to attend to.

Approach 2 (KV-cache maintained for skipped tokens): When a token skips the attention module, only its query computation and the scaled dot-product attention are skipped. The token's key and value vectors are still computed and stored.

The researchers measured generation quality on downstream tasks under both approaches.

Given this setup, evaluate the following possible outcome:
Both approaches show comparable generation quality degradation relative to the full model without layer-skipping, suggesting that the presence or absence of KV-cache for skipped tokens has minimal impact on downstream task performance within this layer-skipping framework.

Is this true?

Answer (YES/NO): NO